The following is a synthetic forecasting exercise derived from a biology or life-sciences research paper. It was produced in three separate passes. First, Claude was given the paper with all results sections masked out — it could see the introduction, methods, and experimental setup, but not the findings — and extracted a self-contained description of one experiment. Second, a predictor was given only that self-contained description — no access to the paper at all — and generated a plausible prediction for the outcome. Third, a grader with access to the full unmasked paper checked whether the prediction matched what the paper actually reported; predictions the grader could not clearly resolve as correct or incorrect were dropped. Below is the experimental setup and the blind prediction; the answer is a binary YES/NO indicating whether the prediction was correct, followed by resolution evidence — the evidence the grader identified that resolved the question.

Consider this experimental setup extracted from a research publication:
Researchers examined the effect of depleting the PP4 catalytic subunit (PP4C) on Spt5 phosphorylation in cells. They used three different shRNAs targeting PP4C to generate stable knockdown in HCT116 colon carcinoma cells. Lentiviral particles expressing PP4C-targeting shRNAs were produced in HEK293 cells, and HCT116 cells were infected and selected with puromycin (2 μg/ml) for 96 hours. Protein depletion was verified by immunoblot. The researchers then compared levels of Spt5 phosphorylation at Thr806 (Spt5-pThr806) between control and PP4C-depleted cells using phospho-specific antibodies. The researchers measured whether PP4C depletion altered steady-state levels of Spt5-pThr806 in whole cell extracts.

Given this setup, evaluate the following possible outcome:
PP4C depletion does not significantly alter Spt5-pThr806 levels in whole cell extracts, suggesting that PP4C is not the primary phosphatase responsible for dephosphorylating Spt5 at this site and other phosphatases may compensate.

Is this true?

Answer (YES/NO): NO